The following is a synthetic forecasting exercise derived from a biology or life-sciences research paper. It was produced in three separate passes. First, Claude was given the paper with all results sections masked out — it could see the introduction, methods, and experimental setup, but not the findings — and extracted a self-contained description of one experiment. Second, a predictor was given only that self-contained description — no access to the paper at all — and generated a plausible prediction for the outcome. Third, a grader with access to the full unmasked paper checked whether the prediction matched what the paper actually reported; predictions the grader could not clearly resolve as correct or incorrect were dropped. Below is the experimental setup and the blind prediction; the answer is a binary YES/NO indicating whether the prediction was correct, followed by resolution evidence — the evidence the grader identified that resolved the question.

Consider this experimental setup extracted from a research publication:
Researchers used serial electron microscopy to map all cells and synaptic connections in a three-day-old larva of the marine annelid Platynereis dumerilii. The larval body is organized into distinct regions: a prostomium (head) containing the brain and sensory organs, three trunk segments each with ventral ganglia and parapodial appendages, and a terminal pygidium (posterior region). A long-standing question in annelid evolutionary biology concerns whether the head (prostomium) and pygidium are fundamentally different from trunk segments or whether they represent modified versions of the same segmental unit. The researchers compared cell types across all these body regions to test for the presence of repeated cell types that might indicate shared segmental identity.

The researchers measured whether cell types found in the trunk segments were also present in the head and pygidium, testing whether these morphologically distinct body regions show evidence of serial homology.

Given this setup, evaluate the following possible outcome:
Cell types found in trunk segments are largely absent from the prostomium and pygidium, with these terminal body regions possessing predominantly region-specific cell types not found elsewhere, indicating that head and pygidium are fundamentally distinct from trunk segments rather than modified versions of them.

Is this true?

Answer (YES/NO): NO